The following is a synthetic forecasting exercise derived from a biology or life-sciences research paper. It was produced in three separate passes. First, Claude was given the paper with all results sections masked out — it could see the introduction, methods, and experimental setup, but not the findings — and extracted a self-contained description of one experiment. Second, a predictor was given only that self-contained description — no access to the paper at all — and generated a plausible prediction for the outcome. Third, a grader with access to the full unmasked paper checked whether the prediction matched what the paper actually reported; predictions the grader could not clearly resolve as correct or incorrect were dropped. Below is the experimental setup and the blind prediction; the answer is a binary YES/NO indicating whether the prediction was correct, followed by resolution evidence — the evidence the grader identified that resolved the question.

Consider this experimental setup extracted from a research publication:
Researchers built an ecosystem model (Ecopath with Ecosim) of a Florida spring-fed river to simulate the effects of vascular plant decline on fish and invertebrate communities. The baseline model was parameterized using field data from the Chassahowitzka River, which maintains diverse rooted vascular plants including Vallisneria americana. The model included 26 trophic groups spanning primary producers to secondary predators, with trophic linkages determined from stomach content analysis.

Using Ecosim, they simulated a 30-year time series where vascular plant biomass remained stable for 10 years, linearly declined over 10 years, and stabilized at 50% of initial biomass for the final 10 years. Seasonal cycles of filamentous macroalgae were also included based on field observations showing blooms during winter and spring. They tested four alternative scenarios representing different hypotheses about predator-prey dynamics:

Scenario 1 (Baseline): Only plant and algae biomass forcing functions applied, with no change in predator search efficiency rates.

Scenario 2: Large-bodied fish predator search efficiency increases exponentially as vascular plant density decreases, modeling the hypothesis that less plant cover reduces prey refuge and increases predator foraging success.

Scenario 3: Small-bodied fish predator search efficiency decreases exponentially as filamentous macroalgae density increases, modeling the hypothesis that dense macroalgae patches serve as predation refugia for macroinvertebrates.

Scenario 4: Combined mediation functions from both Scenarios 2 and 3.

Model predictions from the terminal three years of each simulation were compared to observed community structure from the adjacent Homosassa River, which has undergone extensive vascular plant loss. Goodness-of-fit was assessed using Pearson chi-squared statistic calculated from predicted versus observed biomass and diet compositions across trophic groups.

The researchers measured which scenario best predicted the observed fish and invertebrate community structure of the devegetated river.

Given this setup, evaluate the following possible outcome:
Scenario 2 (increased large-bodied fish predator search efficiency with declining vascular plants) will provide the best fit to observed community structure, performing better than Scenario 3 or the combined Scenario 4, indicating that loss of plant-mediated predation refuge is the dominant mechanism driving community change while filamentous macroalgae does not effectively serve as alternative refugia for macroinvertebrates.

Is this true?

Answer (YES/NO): NO